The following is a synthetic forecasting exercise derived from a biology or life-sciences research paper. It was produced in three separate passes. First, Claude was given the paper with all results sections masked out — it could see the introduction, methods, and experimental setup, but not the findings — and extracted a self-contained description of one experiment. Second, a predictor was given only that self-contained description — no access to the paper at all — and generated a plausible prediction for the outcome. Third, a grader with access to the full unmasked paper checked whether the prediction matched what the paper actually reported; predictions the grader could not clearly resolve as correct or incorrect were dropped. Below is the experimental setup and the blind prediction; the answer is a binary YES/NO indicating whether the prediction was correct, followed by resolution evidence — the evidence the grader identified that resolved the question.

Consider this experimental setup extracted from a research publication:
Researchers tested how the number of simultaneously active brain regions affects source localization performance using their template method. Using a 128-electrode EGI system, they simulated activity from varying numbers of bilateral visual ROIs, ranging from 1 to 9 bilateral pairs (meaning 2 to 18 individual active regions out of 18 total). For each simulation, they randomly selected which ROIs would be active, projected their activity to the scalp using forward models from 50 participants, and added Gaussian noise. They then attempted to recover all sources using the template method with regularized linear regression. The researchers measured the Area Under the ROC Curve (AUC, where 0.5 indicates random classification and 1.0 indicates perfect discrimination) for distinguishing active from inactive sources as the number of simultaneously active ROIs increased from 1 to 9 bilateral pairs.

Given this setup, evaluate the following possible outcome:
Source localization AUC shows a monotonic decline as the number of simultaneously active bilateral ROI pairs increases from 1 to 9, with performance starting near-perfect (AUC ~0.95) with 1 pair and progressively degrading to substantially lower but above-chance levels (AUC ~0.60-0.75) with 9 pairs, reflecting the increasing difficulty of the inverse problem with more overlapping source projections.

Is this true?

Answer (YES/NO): NO